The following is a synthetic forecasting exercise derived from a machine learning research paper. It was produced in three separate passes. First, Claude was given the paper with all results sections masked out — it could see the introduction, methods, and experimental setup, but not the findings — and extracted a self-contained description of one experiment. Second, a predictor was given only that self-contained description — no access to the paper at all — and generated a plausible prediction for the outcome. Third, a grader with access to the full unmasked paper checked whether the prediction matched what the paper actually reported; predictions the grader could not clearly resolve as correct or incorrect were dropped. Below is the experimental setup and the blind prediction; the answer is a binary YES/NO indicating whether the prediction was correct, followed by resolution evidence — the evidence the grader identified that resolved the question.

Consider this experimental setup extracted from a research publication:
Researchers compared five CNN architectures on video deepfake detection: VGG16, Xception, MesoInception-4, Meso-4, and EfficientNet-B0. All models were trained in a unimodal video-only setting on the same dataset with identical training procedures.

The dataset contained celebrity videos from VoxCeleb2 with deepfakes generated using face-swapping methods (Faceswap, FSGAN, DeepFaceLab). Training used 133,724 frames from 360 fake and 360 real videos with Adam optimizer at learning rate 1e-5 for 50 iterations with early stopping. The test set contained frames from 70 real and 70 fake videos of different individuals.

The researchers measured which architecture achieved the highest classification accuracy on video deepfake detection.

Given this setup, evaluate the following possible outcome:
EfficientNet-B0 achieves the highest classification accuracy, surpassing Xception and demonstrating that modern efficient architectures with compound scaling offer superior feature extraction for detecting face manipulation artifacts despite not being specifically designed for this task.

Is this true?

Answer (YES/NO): NO